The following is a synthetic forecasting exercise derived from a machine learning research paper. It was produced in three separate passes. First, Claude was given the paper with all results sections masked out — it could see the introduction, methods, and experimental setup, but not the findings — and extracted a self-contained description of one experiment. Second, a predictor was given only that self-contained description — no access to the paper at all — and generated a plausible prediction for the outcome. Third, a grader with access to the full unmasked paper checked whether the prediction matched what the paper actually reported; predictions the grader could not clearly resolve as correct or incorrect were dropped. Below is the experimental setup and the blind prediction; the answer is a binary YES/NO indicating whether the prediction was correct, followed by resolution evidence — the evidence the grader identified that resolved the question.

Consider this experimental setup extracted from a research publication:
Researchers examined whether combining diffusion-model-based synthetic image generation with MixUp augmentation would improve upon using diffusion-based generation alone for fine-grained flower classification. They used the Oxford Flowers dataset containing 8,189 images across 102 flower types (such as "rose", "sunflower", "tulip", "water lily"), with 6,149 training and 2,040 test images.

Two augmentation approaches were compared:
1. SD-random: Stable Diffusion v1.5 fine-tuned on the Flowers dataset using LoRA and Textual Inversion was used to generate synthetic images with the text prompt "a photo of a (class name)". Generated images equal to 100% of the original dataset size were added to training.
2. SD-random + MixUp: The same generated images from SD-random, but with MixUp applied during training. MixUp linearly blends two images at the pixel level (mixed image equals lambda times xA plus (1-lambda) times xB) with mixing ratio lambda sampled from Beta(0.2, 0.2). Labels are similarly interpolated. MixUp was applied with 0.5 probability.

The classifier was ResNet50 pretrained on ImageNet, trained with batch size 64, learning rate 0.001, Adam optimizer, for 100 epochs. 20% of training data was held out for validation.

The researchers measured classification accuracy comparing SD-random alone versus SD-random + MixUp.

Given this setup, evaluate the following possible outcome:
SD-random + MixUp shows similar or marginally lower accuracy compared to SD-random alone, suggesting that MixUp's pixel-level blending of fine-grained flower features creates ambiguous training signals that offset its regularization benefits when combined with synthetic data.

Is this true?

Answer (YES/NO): NO